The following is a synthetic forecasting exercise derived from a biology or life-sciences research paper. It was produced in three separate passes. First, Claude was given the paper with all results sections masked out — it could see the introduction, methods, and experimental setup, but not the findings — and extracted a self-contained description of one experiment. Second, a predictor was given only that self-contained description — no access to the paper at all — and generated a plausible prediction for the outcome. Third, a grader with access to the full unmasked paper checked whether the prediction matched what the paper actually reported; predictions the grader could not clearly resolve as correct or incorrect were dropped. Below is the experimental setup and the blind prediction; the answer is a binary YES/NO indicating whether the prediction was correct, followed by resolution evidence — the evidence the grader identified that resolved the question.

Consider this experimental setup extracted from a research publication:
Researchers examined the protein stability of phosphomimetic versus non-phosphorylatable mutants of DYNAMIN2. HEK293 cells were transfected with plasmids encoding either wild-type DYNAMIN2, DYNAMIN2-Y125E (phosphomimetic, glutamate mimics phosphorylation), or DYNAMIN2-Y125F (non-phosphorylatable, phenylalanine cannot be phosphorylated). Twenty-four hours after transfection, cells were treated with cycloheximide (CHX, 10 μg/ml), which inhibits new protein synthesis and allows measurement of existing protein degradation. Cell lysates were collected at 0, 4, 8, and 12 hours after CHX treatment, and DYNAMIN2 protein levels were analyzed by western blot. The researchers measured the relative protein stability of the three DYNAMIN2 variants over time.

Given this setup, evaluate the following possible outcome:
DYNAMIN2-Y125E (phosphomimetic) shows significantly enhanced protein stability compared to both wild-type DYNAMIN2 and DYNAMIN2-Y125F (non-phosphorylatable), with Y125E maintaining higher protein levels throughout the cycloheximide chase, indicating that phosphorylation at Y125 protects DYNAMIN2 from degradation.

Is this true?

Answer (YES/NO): NO